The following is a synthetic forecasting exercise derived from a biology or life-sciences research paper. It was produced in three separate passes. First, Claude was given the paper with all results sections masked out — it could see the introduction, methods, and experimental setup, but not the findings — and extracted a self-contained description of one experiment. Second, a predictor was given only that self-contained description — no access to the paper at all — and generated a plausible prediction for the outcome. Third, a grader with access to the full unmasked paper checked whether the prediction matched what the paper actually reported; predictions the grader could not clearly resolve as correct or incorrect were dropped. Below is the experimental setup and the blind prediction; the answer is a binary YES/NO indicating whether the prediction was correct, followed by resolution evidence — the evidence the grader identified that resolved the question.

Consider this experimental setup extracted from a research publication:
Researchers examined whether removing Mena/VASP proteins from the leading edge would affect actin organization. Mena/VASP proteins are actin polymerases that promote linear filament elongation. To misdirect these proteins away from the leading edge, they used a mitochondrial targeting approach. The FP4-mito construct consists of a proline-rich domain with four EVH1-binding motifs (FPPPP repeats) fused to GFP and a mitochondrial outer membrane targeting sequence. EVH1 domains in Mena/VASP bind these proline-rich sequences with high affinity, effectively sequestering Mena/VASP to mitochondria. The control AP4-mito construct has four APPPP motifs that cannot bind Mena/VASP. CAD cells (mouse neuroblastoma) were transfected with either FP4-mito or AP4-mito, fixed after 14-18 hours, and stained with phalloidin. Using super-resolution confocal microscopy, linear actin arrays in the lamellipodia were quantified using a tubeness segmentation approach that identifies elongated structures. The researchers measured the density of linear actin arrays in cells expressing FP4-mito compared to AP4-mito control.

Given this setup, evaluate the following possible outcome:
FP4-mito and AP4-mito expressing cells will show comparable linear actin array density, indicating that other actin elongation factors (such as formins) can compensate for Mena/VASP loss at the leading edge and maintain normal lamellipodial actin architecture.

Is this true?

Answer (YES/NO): NO